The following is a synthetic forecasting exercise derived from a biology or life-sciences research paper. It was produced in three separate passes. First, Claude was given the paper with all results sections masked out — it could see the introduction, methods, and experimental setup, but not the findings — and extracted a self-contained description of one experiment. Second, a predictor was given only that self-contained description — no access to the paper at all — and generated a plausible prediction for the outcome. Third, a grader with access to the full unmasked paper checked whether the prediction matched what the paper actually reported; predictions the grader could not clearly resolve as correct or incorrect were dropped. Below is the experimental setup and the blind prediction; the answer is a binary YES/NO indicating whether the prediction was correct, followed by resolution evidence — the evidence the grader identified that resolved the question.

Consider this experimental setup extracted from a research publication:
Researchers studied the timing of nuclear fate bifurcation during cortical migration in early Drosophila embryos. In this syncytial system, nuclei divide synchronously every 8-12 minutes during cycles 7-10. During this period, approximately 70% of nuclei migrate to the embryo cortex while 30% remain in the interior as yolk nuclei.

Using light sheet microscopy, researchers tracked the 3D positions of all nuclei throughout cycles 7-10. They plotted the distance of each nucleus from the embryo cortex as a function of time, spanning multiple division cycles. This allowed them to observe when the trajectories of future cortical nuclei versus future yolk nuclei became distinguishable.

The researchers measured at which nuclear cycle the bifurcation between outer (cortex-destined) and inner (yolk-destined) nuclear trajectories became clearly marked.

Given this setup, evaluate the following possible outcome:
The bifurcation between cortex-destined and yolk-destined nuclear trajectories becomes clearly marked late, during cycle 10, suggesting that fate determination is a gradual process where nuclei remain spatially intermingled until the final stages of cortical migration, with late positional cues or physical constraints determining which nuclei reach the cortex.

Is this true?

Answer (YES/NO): NO